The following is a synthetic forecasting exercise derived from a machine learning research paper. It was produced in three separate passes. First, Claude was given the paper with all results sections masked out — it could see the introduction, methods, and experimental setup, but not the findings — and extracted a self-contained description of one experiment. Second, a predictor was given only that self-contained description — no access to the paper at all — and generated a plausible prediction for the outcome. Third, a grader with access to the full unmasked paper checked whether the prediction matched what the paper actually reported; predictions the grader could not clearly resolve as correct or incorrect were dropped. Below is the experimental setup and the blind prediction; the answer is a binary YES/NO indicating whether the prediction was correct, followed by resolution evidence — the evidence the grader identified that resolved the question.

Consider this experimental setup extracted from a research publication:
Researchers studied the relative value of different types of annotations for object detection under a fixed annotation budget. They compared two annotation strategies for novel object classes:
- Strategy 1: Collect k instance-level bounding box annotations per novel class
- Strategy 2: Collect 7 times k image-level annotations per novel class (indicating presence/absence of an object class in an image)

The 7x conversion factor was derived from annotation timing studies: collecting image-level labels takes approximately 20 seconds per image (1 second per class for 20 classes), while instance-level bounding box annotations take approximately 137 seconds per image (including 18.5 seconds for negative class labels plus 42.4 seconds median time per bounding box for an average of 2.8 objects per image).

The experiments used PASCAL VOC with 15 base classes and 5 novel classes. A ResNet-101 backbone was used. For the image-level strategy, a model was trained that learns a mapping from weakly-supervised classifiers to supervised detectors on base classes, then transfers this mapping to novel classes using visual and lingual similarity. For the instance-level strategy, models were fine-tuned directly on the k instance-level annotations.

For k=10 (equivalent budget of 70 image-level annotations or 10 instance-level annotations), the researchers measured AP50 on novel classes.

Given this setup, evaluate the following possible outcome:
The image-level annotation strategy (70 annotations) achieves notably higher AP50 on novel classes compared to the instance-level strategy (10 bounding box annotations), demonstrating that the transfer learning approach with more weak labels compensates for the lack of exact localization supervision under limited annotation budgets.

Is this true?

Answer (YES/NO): YES